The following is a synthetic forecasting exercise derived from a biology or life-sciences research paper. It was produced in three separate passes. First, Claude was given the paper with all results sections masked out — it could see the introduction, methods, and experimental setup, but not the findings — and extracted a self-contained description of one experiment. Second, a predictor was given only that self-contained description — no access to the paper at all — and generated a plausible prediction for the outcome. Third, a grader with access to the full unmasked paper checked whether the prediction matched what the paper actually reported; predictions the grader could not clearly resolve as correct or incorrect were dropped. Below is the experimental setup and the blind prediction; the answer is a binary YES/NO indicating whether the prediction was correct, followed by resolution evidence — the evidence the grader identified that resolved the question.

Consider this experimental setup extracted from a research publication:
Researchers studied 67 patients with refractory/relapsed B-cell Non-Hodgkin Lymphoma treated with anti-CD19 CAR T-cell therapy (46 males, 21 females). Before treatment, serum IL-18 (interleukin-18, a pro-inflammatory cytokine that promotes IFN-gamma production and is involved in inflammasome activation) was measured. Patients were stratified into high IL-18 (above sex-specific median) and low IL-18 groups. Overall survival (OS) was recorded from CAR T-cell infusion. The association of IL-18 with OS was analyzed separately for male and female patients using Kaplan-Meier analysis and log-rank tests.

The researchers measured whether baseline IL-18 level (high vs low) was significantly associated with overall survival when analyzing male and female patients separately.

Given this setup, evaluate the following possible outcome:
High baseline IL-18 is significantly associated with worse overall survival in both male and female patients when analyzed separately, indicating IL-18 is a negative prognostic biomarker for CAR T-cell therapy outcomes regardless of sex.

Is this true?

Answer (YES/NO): NO